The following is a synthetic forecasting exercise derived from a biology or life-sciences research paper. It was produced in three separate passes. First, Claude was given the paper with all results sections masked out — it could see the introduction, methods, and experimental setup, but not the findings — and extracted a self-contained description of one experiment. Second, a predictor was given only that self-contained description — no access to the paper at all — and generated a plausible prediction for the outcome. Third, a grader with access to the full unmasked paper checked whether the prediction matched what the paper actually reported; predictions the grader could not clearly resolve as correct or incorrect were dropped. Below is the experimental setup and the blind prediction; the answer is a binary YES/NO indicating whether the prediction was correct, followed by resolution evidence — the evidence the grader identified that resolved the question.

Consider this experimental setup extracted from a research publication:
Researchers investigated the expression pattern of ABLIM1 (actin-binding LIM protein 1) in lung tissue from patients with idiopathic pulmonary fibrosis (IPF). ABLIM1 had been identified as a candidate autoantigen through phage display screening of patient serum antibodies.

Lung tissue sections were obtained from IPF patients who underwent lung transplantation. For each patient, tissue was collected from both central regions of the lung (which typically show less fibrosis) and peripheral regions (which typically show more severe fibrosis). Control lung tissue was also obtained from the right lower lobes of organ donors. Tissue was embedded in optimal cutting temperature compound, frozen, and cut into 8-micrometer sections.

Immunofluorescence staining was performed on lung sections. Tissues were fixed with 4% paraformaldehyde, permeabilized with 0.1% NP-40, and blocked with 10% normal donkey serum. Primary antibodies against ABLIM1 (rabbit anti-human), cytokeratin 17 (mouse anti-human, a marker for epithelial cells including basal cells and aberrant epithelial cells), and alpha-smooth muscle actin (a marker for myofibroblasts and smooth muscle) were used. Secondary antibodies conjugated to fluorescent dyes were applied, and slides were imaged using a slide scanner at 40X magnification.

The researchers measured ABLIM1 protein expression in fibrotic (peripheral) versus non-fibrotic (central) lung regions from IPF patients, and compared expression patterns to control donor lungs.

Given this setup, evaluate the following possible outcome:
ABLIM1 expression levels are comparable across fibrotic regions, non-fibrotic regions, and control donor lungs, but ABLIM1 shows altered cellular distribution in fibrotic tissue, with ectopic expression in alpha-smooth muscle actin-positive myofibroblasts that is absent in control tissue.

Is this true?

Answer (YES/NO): NO